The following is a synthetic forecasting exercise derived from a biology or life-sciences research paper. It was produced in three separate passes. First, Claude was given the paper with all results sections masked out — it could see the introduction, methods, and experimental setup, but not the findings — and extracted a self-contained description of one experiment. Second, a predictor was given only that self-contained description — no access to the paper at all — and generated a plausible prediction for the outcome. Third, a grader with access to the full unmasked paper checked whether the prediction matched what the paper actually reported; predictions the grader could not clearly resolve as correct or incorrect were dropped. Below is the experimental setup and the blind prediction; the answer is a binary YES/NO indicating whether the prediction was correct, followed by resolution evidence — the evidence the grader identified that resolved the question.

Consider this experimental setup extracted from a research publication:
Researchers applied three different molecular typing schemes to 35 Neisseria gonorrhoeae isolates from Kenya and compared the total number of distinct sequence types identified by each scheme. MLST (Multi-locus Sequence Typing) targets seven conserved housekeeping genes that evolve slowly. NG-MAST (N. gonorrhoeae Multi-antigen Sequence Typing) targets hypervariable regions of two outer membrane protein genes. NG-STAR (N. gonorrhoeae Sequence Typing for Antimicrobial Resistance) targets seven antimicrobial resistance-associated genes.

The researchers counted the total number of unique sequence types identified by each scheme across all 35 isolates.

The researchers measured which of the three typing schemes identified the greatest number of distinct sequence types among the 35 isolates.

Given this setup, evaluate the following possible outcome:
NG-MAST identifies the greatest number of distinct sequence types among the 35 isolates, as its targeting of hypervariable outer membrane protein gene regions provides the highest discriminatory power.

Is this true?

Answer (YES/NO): YES